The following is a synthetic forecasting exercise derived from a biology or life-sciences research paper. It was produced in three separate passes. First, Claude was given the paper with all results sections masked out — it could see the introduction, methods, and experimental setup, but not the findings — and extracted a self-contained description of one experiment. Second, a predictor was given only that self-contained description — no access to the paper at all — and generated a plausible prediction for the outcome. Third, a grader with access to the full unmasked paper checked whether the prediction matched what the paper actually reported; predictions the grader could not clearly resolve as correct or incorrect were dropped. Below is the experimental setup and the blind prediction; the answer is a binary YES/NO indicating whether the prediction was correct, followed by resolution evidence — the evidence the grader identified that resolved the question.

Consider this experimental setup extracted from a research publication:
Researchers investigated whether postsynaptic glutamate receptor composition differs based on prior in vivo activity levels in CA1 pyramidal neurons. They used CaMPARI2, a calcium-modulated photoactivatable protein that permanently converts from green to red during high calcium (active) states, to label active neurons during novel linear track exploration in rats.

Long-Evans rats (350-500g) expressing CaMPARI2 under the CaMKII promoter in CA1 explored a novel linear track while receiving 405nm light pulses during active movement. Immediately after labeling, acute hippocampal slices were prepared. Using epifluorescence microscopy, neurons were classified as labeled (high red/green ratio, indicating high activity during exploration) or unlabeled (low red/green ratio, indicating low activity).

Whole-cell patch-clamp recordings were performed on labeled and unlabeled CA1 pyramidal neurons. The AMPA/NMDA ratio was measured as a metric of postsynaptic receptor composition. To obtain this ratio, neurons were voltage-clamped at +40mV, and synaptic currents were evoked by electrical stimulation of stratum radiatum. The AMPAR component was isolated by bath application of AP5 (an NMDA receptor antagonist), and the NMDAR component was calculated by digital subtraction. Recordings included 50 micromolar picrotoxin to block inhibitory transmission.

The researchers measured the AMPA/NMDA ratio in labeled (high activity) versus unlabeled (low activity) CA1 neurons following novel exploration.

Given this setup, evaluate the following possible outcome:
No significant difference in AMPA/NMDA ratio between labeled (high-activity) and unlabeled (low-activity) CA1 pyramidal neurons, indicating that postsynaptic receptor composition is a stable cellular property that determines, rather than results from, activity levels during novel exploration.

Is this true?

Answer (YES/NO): NO